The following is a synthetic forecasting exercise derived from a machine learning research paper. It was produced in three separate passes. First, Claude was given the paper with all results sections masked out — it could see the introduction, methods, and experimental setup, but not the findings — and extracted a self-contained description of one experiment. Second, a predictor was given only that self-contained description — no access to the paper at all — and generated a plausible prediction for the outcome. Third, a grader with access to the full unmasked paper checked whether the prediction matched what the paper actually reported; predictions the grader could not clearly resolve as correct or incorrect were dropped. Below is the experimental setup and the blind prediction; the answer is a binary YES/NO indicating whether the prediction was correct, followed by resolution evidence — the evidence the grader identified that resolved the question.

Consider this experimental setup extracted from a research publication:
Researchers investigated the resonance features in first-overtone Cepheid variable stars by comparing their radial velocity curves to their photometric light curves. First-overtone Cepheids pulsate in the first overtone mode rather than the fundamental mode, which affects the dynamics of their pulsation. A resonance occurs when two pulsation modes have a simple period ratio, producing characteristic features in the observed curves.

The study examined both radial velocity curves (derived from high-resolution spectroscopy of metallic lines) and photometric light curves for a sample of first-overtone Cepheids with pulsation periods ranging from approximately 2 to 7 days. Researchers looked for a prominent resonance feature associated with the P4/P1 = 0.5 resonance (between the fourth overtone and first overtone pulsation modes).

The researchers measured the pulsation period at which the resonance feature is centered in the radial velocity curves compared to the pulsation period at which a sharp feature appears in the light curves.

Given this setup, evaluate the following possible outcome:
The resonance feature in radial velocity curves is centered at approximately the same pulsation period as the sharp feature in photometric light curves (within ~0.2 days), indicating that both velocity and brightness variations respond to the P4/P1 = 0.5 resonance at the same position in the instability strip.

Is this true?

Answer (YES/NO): NO